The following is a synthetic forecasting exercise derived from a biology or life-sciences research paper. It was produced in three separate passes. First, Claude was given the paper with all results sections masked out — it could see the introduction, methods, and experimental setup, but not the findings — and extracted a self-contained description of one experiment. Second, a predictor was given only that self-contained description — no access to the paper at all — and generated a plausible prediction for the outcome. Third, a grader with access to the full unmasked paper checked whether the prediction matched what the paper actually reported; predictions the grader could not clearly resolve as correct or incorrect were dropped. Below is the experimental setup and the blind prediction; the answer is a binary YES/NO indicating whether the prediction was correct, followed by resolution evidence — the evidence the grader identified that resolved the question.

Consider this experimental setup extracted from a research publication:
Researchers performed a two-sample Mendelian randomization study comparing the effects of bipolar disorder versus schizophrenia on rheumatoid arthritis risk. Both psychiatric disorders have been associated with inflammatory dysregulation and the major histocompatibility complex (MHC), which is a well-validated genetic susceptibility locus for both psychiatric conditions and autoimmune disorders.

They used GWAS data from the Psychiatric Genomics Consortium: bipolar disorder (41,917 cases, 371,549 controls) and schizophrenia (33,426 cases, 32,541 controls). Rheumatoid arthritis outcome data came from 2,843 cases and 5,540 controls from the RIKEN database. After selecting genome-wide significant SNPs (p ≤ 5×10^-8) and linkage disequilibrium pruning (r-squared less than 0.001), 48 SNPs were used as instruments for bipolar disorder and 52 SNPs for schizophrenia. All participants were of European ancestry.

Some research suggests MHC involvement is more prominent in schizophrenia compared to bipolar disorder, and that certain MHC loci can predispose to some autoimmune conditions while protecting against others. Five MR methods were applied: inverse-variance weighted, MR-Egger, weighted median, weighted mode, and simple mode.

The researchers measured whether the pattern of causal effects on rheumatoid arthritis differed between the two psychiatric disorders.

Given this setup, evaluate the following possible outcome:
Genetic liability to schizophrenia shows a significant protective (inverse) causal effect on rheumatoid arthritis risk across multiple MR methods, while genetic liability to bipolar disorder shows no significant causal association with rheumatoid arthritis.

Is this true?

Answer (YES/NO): NO